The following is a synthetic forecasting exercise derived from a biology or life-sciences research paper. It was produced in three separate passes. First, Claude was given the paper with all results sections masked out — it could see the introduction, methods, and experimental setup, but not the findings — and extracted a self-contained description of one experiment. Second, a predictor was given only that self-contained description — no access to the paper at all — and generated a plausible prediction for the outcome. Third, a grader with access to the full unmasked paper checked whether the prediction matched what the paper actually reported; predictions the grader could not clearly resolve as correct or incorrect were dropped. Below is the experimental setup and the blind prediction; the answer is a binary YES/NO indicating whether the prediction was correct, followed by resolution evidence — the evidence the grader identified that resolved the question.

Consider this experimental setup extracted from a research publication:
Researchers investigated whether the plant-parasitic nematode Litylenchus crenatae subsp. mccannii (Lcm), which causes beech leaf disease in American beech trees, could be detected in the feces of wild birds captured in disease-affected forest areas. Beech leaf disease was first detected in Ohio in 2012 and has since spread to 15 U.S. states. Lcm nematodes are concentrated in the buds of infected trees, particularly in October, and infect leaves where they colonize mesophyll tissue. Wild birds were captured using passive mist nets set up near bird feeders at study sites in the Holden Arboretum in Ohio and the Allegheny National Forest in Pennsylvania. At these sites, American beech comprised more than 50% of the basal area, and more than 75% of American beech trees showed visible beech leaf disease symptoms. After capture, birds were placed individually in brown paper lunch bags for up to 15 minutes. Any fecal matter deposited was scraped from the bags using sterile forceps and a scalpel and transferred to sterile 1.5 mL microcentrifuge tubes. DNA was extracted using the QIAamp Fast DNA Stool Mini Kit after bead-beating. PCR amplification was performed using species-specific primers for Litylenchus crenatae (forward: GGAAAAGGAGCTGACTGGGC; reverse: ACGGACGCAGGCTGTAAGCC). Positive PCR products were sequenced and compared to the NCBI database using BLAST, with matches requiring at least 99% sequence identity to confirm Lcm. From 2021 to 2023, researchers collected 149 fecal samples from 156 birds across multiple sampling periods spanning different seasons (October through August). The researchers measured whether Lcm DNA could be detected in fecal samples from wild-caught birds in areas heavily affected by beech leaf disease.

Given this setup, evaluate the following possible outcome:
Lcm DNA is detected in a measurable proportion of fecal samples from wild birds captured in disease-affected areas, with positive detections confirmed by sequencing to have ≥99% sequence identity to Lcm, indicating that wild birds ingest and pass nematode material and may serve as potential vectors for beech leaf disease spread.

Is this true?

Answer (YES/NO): YES